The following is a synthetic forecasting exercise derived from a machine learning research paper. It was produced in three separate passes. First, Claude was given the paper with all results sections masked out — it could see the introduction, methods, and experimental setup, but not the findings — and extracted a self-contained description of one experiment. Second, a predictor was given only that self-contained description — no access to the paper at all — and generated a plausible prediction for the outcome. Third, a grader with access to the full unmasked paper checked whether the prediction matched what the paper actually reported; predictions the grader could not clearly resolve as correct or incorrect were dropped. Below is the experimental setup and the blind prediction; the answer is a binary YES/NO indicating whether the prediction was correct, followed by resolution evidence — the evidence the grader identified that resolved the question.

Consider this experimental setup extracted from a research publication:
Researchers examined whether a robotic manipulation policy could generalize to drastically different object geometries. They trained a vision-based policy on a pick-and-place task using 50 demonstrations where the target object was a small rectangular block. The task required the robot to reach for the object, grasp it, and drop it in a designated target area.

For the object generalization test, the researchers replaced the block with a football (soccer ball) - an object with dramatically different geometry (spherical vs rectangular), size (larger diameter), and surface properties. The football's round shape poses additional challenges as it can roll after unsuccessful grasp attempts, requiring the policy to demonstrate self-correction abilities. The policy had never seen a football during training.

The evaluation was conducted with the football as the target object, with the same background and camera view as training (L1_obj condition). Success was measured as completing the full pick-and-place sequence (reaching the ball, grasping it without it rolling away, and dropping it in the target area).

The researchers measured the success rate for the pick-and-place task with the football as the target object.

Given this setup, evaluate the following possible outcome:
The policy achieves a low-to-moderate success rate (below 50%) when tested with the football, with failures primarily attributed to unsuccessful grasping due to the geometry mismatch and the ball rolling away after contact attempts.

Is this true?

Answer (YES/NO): NO